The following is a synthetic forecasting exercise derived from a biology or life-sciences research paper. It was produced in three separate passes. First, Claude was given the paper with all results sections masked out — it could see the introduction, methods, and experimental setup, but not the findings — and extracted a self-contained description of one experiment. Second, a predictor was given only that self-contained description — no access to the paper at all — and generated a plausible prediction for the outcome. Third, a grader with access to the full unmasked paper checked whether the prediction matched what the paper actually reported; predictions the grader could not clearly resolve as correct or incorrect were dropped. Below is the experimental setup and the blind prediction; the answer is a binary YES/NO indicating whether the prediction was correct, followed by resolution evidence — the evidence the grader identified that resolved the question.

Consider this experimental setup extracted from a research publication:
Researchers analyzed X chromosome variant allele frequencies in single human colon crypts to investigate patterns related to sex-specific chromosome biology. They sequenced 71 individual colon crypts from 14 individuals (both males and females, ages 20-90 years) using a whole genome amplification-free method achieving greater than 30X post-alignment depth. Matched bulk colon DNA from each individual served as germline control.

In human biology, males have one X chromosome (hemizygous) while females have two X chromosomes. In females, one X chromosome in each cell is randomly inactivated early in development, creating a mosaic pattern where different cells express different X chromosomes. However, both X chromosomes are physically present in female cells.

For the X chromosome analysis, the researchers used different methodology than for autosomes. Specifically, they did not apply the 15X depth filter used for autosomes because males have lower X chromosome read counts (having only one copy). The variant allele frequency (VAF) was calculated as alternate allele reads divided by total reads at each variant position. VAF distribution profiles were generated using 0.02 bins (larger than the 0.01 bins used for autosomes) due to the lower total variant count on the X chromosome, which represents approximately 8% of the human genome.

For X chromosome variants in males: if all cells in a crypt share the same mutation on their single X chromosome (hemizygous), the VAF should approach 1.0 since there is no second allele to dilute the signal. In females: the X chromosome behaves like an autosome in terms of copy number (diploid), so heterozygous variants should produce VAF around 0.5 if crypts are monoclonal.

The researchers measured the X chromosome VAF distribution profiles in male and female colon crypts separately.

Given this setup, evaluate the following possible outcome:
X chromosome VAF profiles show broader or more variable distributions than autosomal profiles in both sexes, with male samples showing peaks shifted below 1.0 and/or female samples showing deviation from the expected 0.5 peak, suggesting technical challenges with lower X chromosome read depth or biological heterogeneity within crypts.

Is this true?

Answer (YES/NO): NO